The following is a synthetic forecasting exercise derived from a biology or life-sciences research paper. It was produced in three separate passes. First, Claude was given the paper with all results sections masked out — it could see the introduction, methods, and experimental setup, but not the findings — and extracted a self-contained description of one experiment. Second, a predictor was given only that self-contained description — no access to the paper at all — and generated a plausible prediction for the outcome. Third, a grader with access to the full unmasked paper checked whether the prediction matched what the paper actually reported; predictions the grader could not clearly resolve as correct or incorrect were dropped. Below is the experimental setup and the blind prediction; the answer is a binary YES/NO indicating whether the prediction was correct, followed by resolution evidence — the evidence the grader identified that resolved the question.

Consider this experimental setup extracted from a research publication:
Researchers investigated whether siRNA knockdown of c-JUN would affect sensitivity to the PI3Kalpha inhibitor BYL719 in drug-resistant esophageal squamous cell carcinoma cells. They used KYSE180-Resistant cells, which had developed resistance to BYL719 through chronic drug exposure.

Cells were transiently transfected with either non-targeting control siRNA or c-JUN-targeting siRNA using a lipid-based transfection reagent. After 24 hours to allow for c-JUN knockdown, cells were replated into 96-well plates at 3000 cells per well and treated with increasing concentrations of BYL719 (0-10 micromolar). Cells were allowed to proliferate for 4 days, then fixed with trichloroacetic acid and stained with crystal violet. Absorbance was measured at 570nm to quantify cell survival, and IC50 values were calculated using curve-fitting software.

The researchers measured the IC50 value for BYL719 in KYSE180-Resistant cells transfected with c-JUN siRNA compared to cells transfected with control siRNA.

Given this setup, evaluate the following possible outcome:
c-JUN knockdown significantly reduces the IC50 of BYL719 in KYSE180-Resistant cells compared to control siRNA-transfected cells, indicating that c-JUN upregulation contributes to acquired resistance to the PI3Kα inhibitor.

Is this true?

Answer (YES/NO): YES